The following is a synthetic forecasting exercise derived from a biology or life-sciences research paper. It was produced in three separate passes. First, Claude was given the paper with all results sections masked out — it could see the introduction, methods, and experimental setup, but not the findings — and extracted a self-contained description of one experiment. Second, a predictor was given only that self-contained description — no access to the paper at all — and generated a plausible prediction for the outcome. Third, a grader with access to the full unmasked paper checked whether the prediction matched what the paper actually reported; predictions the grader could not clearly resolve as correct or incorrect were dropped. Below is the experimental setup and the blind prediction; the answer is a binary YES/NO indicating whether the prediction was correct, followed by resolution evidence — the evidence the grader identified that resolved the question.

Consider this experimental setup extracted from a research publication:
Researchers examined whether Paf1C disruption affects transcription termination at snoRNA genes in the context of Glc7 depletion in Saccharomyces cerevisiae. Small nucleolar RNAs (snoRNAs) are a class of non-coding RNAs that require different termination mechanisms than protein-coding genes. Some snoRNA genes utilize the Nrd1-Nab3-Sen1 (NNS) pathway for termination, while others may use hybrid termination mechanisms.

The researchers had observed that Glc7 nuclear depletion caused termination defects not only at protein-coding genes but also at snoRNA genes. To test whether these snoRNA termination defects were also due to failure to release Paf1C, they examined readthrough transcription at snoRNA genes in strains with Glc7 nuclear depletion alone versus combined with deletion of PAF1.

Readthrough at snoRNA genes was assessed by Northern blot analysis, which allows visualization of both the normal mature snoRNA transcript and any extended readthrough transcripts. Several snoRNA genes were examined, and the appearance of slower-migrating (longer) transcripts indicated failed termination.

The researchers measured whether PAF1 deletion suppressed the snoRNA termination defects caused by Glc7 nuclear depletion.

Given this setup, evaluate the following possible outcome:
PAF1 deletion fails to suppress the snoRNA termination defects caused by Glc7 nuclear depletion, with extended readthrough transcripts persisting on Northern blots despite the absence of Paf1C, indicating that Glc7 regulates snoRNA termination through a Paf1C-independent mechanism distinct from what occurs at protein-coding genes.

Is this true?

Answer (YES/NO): NO